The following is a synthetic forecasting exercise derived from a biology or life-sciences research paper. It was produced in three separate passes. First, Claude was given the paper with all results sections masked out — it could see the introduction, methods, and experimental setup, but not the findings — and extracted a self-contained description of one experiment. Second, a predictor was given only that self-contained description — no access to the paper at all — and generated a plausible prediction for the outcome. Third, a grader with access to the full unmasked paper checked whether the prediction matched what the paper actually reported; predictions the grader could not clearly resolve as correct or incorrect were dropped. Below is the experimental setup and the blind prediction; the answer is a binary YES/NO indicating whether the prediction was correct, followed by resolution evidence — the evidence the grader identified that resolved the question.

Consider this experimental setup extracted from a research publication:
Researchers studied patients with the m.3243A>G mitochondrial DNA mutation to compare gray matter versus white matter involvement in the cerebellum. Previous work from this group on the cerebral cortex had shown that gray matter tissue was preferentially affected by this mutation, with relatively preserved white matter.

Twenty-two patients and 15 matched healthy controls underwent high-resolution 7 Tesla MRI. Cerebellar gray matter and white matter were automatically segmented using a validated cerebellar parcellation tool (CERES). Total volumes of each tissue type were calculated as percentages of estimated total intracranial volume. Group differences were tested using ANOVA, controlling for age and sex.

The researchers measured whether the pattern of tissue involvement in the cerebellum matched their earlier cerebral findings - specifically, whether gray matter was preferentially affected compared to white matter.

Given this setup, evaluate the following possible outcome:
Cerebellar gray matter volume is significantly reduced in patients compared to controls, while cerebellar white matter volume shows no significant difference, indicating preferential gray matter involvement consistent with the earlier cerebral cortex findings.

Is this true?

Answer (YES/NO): YES